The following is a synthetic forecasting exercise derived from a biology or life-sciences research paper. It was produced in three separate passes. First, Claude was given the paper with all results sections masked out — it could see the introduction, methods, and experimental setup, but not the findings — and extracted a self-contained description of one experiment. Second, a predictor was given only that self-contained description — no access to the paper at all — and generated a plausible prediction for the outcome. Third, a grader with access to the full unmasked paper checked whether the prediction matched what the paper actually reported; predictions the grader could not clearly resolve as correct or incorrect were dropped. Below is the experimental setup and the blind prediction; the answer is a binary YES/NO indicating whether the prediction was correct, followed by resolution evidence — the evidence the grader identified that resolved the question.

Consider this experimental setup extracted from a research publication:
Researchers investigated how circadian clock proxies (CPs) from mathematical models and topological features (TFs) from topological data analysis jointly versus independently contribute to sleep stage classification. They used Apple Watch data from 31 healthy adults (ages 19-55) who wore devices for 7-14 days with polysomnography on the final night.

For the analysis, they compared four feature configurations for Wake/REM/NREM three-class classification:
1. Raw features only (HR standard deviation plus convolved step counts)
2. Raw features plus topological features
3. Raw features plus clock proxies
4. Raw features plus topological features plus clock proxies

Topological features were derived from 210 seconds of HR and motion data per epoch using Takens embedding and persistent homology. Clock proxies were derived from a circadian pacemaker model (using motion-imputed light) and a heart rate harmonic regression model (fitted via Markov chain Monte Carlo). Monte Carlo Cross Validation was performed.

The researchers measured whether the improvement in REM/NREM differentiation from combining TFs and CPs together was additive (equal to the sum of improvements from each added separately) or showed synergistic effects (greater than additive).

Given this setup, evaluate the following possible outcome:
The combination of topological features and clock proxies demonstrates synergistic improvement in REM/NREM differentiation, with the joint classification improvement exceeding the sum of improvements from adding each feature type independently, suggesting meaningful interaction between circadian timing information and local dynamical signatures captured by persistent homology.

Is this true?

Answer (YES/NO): NO